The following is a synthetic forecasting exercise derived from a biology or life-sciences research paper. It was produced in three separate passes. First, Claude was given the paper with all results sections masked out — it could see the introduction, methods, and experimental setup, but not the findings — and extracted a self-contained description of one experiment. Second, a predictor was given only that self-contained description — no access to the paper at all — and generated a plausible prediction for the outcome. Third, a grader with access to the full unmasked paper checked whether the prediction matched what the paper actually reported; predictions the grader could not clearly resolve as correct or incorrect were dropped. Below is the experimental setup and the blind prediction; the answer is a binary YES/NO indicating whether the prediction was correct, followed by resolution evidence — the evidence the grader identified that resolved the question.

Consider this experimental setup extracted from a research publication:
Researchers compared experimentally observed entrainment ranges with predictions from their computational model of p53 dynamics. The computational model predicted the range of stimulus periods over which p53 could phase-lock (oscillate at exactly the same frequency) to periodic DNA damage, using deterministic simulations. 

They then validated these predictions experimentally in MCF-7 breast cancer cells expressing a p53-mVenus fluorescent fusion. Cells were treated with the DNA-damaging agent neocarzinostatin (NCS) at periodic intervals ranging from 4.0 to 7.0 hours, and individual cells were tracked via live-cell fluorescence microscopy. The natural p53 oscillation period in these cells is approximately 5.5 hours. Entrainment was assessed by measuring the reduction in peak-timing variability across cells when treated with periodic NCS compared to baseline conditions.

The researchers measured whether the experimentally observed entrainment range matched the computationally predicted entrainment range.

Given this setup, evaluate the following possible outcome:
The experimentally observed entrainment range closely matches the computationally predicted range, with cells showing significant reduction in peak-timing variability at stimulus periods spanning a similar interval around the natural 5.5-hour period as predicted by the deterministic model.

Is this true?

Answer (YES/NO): NO